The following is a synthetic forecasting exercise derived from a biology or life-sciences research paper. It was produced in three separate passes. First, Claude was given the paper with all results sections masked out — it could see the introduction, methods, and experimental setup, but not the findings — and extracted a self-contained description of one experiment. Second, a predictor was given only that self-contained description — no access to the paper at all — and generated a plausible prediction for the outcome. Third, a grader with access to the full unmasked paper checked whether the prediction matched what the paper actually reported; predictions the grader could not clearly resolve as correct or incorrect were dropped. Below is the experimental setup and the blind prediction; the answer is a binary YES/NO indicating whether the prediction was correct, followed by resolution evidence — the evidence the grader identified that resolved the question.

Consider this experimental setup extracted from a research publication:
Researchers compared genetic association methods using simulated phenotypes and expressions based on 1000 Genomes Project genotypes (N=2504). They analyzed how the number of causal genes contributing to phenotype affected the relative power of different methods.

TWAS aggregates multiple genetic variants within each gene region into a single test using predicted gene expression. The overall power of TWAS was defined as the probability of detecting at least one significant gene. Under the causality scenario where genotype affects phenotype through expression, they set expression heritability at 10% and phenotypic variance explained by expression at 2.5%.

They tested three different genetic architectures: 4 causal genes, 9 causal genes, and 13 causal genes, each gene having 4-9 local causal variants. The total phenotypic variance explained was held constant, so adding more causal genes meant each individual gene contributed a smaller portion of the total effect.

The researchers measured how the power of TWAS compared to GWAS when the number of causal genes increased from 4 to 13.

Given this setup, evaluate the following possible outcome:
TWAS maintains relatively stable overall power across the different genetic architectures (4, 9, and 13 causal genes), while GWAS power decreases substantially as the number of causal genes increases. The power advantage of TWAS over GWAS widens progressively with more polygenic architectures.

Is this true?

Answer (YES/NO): YES